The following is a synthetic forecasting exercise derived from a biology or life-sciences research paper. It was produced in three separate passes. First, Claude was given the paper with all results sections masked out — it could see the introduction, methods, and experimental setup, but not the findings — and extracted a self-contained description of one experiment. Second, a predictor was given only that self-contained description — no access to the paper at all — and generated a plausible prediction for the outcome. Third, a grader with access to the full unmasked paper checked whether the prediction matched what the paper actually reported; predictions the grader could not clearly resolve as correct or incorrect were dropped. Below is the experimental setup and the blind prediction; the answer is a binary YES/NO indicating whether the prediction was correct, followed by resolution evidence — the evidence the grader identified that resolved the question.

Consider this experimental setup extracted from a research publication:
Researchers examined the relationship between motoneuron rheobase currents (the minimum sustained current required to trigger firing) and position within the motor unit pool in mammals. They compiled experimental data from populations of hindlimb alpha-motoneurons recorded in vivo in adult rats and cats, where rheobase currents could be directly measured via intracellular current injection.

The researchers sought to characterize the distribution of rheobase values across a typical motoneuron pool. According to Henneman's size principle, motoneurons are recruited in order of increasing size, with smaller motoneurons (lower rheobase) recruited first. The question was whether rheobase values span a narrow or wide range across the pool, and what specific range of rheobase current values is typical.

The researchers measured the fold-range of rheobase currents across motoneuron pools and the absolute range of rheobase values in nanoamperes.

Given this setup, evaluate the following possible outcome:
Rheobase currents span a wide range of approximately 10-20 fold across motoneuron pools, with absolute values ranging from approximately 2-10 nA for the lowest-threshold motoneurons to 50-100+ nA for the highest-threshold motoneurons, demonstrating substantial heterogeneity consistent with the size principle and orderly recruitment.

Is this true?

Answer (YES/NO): NO